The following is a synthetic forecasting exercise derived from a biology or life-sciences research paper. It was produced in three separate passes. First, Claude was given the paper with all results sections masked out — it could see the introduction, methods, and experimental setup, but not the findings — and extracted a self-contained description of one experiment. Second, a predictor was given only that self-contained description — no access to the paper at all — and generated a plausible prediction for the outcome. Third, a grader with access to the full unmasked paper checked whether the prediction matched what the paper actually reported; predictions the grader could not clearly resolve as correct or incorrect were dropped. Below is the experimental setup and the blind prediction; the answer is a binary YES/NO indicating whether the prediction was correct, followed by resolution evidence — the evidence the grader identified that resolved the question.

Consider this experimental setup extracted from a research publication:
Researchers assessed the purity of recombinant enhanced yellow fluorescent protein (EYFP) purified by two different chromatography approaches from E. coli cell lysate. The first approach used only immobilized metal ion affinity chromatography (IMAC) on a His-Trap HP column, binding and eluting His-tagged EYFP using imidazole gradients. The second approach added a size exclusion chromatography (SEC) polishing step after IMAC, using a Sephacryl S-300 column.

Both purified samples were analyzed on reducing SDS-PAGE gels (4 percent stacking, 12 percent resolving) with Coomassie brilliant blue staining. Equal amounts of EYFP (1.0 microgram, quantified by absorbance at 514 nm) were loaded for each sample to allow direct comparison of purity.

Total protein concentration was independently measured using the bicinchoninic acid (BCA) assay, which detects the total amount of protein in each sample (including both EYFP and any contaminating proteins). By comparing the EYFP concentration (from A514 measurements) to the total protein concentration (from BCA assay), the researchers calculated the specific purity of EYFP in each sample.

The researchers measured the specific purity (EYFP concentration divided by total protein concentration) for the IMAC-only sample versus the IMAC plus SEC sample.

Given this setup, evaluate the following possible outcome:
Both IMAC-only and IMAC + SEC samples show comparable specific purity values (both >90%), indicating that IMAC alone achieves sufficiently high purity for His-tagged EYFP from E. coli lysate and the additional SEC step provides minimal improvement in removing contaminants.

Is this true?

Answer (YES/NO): NO